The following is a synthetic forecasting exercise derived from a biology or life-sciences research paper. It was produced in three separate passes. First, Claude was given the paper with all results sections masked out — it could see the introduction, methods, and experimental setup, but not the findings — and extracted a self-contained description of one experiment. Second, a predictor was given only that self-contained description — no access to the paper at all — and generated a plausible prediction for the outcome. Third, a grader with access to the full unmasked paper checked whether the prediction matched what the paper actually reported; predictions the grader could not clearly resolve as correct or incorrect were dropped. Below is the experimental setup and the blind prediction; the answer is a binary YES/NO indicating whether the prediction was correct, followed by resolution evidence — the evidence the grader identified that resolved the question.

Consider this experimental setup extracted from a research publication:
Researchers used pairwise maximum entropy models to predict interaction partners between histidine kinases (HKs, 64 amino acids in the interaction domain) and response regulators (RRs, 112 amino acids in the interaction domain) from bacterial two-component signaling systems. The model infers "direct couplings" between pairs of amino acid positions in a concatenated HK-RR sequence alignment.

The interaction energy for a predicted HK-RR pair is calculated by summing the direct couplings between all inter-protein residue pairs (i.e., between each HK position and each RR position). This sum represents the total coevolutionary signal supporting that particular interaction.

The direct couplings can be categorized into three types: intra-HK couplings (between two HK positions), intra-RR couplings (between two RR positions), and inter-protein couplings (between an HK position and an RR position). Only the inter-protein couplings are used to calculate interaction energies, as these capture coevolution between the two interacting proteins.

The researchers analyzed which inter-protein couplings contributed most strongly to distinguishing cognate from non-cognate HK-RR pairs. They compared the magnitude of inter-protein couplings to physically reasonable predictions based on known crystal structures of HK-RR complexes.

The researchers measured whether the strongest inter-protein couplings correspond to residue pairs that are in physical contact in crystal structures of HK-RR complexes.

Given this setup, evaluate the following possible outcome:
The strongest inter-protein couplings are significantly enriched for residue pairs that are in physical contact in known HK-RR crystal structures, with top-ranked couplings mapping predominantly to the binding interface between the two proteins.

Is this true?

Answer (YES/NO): YES